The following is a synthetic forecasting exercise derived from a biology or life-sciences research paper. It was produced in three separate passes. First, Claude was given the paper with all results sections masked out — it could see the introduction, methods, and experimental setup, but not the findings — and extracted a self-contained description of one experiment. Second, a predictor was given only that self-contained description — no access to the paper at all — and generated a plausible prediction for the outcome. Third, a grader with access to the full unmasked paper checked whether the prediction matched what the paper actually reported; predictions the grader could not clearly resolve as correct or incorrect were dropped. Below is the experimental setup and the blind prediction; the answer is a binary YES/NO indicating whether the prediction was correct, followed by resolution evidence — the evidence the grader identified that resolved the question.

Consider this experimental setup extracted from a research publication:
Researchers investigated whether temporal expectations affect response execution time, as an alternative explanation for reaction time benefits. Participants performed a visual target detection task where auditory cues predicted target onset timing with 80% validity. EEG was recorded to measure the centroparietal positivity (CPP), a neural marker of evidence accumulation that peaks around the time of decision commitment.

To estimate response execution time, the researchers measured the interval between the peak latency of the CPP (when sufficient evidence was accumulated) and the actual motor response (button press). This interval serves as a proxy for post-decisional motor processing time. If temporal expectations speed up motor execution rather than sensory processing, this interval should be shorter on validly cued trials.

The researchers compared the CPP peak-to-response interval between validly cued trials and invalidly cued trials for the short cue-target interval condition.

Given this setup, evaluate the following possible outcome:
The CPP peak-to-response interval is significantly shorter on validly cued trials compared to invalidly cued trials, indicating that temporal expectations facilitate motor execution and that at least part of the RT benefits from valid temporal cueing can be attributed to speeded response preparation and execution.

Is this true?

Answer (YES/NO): NO